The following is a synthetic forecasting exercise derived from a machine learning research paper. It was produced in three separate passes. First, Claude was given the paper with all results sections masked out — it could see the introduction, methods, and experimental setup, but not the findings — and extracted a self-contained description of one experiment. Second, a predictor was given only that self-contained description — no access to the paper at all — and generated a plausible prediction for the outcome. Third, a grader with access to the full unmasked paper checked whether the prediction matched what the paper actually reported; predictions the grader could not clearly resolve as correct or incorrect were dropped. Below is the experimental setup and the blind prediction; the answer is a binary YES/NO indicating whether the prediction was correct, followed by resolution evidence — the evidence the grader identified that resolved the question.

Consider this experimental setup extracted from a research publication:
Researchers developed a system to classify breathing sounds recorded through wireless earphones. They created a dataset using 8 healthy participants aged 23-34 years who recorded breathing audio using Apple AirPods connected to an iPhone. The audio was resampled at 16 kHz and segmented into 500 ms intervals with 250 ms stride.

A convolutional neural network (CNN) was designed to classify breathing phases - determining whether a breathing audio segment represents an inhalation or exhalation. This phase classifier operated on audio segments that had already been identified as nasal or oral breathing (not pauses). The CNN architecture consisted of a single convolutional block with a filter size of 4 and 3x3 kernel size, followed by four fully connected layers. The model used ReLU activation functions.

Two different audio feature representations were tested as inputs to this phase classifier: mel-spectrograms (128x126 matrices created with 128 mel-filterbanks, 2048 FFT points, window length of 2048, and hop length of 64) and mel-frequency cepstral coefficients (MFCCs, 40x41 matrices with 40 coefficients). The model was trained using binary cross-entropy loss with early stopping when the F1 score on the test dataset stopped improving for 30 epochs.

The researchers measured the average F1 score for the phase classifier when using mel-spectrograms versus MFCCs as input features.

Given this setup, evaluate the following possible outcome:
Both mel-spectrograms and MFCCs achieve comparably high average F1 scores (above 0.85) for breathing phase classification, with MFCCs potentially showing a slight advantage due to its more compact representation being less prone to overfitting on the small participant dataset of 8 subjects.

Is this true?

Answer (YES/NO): NO